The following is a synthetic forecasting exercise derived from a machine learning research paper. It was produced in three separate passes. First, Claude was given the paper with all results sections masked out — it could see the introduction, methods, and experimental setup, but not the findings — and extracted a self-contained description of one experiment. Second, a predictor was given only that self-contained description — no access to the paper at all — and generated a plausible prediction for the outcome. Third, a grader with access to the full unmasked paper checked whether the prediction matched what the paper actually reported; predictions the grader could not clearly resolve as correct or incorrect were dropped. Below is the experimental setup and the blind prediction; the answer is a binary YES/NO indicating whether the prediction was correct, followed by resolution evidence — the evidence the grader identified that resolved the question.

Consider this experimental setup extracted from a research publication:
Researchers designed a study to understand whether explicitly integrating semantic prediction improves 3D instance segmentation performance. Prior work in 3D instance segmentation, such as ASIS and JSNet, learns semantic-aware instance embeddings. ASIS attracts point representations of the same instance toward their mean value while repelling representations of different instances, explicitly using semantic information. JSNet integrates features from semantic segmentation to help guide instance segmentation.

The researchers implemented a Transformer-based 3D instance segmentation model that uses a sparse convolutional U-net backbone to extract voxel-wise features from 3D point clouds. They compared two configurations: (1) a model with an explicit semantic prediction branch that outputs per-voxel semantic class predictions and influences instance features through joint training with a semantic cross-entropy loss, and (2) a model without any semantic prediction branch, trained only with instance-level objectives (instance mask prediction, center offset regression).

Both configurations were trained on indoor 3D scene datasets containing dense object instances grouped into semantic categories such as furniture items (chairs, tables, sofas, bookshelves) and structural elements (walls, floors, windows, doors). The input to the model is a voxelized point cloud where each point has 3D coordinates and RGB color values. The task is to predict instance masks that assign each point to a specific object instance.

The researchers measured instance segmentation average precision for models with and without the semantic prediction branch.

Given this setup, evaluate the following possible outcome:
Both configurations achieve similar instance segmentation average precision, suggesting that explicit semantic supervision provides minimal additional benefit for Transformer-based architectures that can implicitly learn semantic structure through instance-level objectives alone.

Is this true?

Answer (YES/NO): NO